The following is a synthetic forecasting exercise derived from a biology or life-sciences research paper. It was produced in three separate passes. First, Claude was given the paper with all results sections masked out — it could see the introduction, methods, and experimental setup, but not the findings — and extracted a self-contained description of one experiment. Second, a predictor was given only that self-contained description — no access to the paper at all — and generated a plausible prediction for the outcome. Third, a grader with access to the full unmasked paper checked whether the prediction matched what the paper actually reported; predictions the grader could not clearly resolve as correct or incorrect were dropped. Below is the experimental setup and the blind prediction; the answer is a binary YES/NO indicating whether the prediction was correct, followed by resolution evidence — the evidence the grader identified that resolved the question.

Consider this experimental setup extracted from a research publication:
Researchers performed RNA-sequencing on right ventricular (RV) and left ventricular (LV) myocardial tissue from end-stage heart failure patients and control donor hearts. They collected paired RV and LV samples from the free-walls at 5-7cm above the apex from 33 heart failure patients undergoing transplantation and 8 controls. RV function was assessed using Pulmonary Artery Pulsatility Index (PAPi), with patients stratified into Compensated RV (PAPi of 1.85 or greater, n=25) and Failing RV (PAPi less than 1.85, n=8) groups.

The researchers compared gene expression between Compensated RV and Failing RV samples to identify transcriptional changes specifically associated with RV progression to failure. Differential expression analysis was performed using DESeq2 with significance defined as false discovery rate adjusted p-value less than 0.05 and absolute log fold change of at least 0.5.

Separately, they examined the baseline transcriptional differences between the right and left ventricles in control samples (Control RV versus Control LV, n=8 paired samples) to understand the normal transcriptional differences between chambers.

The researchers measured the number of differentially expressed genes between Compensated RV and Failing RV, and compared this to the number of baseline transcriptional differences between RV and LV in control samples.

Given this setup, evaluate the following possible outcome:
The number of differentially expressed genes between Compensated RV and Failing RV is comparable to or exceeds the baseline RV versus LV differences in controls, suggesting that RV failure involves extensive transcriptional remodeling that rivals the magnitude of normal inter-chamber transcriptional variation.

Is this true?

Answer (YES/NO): NO